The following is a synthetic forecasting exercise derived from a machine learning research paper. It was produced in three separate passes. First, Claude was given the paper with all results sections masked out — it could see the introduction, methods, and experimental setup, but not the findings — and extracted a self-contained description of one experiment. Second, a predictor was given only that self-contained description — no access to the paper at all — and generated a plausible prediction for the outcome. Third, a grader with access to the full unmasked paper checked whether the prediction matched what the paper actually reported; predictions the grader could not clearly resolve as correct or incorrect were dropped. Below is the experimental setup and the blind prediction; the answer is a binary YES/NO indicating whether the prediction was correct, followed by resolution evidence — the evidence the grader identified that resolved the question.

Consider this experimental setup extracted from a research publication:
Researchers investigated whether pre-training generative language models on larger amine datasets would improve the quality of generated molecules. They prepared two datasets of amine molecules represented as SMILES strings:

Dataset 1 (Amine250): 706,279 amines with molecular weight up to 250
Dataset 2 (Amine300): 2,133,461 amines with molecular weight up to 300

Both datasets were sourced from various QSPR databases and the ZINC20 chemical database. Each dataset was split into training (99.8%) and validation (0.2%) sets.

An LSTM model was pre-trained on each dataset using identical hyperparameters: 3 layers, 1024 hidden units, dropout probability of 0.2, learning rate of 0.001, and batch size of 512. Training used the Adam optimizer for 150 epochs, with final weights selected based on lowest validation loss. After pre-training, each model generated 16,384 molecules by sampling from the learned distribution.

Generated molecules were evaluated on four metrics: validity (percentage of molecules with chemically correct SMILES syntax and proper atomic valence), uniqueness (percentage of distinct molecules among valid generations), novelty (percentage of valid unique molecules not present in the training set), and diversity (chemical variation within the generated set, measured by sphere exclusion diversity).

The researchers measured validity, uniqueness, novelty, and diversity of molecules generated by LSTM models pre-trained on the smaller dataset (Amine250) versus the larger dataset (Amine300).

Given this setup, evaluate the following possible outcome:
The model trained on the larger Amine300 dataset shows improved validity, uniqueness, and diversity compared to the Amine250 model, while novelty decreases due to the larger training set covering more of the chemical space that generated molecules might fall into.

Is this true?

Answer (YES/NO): NO